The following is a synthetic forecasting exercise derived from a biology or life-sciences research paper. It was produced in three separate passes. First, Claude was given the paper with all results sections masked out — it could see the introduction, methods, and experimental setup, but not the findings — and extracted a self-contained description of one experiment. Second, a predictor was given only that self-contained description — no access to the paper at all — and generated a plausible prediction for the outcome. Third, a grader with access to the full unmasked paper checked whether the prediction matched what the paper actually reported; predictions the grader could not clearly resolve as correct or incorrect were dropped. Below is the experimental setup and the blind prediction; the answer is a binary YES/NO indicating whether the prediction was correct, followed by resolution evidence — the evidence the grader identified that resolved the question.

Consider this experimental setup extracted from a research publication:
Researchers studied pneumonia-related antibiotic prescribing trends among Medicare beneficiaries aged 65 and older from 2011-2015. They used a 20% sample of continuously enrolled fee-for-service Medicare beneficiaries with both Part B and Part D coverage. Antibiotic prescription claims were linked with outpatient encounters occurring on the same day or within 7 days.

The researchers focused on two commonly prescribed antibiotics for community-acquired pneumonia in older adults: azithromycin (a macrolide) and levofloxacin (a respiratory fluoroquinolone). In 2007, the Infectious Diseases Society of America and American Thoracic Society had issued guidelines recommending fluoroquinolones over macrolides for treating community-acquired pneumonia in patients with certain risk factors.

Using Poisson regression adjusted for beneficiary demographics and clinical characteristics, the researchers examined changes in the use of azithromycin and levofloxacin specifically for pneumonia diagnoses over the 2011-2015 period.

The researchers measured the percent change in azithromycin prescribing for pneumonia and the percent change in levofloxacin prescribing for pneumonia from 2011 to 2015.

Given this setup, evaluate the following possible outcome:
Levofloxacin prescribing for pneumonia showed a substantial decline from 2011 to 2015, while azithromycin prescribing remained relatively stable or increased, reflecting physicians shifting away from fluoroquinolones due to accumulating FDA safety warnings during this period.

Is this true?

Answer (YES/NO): NO